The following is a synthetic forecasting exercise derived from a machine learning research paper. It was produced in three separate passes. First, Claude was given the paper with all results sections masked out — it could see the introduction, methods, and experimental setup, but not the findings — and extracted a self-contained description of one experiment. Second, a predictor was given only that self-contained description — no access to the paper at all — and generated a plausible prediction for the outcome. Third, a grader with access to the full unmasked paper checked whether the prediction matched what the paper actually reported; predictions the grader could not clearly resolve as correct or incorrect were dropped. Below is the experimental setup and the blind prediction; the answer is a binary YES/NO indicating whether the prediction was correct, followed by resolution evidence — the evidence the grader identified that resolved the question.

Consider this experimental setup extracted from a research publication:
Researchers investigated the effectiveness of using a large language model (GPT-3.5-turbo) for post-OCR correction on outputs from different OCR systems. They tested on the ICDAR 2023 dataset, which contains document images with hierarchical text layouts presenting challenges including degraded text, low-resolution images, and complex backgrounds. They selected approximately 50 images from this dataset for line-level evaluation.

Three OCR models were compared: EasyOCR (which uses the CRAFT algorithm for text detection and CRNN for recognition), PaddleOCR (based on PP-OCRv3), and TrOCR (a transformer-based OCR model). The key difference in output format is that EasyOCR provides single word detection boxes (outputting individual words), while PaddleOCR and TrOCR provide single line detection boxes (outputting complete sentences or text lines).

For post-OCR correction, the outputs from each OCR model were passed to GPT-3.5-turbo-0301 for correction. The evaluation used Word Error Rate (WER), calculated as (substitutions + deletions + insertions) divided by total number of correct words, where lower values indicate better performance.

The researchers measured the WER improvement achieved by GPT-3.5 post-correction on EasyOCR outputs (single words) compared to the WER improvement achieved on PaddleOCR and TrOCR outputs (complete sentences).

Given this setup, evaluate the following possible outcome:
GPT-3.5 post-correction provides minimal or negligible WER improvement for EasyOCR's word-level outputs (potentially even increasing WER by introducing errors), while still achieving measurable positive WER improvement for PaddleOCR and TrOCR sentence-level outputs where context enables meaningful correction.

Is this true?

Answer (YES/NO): YES